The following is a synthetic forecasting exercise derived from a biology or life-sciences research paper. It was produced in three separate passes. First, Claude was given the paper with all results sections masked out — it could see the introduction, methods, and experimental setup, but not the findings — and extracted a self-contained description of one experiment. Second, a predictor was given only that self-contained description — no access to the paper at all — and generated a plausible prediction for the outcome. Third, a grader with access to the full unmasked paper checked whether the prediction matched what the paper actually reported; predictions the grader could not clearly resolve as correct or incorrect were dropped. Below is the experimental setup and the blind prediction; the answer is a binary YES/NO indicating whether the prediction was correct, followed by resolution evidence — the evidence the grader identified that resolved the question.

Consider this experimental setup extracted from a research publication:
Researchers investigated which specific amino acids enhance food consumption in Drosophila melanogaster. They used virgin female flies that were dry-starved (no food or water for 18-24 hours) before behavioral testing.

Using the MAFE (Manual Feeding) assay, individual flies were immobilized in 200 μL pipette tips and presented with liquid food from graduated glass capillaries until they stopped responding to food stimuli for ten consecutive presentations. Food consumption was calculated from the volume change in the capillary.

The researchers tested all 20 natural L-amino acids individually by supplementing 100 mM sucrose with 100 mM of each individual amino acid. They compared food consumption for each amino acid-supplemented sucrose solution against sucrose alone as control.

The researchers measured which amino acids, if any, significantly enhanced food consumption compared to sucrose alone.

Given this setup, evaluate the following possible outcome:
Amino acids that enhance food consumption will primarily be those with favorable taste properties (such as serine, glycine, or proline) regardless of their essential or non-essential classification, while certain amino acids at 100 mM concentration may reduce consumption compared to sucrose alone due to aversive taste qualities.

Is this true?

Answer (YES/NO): NO